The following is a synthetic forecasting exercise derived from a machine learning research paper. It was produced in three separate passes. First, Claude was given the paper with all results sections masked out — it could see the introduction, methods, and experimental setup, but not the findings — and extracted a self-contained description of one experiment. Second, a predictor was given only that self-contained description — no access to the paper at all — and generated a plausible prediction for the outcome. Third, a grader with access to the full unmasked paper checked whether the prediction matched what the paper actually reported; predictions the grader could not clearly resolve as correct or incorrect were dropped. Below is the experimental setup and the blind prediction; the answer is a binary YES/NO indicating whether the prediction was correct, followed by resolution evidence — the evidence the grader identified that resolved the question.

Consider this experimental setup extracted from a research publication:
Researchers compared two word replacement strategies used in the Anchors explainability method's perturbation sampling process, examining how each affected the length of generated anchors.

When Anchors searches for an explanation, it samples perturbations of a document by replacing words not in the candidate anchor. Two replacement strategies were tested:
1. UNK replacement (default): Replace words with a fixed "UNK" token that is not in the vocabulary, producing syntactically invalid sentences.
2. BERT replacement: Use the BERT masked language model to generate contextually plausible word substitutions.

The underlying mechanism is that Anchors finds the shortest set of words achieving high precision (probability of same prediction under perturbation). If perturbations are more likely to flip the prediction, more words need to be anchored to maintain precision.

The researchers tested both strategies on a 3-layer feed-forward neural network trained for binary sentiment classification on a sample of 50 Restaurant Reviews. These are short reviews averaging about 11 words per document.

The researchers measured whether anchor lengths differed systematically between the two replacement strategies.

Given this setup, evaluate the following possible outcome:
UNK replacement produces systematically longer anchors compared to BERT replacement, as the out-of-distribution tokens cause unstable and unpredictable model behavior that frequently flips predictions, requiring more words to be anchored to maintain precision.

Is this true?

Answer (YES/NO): NO